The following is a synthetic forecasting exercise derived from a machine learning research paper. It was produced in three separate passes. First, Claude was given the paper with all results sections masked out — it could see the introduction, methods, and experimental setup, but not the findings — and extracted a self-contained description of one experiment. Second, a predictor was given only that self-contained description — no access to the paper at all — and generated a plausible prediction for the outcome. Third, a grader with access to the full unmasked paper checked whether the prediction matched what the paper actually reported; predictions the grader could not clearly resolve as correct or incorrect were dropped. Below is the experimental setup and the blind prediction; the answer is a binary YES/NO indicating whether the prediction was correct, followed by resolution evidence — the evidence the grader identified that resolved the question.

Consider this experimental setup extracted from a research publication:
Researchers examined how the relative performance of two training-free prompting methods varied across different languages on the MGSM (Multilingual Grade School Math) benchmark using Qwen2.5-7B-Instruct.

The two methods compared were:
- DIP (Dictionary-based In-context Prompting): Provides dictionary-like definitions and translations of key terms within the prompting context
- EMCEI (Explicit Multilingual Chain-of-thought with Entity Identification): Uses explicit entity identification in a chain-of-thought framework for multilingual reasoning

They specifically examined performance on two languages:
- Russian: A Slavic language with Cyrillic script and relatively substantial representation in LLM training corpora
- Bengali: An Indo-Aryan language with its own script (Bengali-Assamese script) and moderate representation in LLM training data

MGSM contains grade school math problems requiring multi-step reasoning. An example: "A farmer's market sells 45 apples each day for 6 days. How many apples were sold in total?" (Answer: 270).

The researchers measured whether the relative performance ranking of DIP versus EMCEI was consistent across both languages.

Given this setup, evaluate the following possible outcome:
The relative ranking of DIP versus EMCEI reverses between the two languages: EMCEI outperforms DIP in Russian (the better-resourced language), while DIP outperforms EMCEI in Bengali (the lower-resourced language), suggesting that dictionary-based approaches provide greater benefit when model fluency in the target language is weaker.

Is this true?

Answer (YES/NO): NO